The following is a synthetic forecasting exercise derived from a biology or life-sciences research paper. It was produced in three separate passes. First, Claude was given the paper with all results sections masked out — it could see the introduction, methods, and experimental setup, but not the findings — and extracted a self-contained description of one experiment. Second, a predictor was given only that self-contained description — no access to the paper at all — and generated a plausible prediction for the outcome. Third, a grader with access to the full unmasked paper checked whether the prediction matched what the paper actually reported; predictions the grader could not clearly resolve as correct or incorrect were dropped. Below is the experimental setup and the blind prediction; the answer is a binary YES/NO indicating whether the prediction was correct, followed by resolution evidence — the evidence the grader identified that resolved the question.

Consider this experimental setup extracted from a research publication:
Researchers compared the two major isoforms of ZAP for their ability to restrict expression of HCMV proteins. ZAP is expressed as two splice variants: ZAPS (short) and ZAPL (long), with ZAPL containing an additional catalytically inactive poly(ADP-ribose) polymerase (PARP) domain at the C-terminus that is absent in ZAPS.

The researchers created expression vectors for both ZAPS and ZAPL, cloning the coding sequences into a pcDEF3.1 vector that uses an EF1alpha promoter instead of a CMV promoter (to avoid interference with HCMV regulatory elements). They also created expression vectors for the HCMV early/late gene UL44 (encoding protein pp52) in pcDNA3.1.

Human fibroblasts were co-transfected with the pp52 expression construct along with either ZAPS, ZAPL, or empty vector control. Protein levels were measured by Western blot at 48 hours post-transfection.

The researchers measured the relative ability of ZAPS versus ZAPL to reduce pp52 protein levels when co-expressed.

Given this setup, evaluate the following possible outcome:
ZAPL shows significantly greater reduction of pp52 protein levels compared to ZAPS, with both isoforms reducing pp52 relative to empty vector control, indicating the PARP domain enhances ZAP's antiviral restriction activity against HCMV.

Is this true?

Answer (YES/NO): NO